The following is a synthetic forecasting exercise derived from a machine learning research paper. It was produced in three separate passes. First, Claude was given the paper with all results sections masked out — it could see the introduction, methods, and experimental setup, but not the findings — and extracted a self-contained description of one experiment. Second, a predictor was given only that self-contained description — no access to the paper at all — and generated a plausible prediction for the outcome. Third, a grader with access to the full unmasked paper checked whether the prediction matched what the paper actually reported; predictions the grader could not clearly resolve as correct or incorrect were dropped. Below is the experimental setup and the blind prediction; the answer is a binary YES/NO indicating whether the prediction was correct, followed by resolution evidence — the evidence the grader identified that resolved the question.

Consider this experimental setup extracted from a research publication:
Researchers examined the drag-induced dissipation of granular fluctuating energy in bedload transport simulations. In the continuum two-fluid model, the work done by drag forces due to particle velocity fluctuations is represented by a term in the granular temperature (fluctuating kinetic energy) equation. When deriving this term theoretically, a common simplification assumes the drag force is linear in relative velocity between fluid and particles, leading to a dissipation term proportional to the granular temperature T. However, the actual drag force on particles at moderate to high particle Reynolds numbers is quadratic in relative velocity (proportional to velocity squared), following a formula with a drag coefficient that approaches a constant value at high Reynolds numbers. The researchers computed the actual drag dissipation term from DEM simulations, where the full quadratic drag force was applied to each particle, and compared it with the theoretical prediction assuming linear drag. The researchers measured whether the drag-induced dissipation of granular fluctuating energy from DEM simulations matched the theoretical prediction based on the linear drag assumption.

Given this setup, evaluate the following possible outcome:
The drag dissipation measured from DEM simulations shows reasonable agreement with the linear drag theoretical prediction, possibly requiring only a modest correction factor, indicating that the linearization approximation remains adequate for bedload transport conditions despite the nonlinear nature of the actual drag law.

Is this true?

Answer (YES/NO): NO